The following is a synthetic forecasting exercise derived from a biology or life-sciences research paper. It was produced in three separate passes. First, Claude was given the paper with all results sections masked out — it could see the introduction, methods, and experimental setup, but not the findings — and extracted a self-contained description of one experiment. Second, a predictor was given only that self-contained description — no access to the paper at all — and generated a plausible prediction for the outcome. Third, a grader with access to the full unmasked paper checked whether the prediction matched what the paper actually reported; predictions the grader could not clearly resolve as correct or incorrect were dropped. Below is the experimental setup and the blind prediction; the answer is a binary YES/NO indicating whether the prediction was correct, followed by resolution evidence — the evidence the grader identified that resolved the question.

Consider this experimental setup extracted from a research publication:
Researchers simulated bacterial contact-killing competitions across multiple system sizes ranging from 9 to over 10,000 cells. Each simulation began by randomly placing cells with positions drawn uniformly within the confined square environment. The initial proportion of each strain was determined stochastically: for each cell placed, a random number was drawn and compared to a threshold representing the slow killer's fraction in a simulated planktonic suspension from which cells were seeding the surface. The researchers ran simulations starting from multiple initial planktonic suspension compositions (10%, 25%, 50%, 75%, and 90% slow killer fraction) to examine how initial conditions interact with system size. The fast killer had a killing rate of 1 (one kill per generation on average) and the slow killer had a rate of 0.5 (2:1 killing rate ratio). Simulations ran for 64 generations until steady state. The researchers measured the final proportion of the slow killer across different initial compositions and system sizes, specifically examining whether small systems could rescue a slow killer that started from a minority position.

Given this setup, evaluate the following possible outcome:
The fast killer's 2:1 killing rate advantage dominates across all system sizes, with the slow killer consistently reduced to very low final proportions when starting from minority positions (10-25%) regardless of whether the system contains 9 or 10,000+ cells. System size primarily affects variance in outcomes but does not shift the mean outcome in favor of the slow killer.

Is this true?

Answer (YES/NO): NO